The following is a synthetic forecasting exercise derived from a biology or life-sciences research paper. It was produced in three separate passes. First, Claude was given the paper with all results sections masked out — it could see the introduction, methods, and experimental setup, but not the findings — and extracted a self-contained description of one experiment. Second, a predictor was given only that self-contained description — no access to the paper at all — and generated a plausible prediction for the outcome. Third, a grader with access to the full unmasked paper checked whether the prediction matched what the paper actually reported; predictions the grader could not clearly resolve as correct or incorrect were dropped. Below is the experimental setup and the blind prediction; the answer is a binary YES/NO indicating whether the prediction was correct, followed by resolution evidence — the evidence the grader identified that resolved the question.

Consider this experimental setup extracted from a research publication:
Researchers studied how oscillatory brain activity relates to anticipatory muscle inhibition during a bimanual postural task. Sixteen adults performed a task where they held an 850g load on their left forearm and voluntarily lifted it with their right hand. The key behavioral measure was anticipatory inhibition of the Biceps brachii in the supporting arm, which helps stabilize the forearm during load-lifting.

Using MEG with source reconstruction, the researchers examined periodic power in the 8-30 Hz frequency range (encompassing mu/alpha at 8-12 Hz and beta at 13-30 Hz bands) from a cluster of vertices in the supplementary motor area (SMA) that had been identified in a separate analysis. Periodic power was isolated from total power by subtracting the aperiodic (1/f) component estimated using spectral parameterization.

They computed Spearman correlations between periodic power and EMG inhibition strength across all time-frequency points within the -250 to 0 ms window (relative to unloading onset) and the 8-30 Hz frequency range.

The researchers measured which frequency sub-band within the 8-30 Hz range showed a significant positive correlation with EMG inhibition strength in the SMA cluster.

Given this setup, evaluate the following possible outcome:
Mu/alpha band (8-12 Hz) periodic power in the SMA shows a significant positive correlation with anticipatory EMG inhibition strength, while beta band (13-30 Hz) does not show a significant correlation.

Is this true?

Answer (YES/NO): NO